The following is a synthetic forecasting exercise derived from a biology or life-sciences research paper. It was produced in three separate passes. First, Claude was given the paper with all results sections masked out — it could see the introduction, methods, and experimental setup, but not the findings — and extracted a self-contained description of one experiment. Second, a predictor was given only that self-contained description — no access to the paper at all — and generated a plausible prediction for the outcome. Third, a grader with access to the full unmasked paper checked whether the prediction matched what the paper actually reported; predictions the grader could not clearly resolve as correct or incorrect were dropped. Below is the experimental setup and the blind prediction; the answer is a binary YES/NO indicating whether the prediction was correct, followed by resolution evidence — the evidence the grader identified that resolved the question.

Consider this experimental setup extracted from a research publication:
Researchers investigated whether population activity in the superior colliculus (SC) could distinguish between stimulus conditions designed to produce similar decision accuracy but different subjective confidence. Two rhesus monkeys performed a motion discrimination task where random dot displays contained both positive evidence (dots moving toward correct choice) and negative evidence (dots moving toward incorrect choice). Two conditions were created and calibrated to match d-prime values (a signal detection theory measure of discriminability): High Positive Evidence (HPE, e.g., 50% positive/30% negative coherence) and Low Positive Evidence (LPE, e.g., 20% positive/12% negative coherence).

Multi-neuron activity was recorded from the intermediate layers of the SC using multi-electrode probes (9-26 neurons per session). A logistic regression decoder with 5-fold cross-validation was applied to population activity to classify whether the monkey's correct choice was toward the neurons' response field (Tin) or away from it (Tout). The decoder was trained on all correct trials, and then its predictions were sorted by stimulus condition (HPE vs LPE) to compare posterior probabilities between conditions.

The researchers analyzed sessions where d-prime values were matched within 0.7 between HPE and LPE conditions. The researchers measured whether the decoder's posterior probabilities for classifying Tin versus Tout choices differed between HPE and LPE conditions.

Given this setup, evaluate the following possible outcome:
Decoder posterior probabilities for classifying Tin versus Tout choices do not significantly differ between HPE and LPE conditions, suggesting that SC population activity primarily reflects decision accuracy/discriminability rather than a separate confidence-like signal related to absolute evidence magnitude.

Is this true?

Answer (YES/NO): YES